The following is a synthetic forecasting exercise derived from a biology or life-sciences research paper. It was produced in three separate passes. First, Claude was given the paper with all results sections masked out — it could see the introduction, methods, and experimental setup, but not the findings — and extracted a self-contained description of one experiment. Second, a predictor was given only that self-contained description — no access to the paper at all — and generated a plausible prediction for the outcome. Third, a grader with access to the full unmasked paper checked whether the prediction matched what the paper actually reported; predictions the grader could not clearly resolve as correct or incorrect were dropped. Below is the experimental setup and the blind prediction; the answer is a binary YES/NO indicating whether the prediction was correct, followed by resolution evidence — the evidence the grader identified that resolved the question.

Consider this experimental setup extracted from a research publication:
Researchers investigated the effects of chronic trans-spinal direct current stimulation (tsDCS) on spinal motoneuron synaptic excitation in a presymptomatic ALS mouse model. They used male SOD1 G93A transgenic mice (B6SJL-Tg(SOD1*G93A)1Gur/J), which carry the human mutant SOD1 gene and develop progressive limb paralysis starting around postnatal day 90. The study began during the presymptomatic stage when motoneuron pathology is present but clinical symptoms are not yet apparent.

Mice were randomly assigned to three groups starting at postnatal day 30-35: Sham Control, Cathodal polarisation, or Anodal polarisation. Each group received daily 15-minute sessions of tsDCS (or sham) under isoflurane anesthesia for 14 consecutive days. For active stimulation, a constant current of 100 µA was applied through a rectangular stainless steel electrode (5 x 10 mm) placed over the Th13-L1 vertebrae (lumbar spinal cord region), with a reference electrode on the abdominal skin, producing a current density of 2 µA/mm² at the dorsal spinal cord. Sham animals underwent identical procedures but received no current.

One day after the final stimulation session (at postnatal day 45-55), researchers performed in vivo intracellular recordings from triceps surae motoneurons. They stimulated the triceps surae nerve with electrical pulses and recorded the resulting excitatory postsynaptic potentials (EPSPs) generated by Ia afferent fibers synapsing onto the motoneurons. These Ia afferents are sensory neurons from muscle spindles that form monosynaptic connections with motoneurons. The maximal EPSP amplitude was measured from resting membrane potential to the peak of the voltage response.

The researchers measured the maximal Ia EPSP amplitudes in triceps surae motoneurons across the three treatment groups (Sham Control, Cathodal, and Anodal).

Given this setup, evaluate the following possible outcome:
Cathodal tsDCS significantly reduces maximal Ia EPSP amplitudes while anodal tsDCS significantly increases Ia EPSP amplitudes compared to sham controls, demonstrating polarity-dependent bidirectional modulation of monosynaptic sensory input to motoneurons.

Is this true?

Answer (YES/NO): NO